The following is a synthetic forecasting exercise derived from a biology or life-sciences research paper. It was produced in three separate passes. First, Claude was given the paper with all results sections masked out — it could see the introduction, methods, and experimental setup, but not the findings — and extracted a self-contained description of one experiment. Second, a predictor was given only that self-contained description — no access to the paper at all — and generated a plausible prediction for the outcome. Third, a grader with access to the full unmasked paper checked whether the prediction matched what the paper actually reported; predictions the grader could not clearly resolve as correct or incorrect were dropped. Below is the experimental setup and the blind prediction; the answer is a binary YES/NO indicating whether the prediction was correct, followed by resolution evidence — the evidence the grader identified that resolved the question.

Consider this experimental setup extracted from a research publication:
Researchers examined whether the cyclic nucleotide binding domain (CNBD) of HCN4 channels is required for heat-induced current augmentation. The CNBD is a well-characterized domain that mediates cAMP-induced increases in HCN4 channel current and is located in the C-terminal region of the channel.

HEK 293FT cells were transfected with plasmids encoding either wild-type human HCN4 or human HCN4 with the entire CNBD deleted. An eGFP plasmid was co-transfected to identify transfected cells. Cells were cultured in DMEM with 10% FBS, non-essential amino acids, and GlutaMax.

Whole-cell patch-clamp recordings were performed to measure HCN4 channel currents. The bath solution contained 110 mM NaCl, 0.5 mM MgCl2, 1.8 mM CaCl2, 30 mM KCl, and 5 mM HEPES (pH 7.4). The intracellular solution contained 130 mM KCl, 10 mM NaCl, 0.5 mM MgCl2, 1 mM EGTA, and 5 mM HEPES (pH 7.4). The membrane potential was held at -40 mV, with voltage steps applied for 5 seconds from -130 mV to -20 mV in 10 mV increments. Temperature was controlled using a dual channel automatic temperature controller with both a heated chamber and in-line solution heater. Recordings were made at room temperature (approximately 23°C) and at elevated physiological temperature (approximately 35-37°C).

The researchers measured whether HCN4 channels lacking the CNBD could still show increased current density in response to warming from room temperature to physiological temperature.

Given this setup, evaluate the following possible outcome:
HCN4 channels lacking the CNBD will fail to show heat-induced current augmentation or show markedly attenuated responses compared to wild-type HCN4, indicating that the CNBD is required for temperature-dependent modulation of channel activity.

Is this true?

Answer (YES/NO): NO